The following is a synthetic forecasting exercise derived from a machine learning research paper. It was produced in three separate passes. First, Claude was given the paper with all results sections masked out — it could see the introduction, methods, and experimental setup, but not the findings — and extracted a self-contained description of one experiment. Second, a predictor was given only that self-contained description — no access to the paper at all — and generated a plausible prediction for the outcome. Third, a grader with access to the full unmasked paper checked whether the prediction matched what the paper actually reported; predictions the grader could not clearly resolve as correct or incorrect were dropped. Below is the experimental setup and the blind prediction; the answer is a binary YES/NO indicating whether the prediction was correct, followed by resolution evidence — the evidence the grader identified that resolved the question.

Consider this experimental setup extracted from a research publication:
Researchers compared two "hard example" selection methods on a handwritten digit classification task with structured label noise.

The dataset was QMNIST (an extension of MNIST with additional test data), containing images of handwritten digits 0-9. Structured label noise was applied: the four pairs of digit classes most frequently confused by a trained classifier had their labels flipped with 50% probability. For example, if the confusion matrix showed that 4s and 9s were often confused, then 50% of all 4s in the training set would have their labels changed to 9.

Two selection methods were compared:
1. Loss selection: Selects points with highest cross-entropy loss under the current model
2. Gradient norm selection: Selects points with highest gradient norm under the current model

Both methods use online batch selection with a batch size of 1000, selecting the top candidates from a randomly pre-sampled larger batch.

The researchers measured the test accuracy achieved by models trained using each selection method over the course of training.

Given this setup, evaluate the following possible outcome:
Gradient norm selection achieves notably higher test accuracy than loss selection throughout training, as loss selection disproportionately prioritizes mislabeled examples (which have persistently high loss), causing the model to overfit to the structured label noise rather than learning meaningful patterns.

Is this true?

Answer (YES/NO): NO